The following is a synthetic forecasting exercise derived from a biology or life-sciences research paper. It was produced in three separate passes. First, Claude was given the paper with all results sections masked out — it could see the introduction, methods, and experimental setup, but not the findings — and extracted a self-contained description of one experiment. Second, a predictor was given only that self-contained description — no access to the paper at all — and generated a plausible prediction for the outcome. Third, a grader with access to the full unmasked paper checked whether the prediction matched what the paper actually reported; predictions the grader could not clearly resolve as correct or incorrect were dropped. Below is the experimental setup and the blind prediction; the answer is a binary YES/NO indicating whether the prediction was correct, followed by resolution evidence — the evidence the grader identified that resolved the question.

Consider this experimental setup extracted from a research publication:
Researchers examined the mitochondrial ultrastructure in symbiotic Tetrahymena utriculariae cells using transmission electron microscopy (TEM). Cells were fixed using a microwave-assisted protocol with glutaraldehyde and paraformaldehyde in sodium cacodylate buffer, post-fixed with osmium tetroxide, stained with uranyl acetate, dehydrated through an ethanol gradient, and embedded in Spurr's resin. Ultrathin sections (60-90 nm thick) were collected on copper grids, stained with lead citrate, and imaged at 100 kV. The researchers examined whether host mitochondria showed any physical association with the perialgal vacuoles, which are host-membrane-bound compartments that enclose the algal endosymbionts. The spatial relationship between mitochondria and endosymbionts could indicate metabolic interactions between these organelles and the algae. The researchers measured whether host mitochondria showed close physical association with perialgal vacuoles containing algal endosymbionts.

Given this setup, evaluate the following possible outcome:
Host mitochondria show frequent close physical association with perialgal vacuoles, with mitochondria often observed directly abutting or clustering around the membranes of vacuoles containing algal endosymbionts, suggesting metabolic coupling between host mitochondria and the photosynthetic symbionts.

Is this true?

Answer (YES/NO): YES